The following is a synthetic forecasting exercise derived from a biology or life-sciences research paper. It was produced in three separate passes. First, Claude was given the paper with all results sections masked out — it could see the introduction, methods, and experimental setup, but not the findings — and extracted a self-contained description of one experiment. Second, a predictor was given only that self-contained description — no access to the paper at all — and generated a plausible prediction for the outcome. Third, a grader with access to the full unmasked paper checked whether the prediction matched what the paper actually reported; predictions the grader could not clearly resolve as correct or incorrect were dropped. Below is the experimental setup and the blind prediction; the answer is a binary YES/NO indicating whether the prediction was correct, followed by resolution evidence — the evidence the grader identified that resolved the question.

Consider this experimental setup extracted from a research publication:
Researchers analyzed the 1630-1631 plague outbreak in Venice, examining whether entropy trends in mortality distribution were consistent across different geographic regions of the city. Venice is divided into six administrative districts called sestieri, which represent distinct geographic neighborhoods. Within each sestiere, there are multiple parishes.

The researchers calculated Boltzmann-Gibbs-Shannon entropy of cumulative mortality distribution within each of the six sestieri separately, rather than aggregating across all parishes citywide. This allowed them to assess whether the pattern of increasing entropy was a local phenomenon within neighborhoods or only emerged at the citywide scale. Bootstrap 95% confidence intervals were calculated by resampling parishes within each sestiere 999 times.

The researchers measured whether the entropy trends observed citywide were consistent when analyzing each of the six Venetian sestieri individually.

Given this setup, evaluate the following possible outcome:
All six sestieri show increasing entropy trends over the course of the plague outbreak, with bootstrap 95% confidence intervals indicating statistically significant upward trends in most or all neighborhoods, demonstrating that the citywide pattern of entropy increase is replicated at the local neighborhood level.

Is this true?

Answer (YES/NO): YES